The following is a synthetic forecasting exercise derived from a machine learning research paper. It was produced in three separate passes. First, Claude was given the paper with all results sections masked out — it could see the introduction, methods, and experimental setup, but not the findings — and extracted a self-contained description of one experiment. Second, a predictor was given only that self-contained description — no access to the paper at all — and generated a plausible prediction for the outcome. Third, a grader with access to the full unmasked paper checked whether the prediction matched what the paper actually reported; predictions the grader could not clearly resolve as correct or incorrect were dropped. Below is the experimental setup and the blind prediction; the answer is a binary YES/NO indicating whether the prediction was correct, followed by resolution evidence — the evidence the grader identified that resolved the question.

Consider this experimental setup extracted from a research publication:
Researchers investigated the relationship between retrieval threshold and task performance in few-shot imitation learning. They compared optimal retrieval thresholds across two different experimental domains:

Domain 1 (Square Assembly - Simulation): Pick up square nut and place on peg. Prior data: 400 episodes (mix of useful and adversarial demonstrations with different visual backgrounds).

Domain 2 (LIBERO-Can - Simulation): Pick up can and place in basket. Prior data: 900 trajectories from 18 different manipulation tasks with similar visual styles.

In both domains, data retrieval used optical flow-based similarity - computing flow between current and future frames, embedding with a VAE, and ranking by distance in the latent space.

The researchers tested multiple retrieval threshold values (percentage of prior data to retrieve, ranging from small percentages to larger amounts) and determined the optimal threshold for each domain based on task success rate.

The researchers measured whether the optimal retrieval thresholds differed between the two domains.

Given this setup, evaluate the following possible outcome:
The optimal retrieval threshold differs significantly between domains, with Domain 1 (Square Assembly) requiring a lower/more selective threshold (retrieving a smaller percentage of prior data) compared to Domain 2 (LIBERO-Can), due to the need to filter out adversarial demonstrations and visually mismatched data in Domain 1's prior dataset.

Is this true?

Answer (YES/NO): NO